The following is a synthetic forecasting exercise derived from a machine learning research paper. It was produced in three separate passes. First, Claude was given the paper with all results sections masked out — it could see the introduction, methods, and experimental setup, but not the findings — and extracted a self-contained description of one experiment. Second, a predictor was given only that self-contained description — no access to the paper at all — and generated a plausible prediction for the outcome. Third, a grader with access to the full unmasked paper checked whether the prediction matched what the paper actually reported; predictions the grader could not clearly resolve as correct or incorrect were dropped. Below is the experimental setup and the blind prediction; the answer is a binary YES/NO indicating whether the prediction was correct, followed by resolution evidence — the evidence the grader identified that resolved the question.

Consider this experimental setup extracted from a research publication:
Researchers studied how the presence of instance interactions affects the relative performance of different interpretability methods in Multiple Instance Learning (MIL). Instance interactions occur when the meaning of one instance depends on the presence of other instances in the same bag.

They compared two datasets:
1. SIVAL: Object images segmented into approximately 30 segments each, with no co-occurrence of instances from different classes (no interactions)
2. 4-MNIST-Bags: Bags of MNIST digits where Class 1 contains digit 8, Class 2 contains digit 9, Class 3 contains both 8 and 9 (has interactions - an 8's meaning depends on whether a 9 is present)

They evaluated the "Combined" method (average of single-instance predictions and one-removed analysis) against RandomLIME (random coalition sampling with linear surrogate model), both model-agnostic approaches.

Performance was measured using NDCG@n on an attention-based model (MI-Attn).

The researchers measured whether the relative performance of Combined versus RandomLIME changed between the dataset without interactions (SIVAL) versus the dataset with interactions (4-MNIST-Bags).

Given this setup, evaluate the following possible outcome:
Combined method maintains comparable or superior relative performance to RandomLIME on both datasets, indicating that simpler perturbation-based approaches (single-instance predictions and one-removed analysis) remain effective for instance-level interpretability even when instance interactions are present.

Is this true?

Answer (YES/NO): NO